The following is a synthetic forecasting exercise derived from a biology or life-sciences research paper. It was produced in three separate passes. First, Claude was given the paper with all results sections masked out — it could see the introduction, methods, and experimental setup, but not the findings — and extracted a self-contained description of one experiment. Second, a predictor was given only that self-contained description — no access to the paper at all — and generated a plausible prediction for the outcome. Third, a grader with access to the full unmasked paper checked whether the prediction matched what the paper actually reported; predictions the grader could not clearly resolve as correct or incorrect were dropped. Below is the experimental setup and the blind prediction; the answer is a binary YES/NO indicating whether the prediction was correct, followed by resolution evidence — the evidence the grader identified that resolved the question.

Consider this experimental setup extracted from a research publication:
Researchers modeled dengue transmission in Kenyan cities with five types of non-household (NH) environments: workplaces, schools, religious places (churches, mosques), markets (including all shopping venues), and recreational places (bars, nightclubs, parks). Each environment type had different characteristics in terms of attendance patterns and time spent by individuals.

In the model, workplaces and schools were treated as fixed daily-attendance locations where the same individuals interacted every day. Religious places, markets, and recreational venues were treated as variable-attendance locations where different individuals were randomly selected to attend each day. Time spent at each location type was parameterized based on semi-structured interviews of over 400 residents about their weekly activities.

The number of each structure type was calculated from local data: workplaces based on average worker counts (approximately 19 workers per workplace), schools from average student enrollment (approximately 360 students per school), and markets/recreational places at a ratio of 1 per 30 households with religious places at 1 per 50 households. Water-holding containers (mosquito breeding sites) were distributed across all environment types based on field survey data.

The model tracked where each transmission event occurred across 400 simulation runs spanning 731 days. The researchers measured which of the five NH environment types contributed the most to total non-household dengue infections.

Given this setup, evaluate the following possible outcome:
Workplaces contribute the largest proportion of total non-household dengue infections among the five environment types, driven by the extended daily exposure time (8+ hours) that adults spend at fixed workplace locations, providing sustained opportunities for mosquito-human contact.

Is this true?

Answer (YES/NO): YES